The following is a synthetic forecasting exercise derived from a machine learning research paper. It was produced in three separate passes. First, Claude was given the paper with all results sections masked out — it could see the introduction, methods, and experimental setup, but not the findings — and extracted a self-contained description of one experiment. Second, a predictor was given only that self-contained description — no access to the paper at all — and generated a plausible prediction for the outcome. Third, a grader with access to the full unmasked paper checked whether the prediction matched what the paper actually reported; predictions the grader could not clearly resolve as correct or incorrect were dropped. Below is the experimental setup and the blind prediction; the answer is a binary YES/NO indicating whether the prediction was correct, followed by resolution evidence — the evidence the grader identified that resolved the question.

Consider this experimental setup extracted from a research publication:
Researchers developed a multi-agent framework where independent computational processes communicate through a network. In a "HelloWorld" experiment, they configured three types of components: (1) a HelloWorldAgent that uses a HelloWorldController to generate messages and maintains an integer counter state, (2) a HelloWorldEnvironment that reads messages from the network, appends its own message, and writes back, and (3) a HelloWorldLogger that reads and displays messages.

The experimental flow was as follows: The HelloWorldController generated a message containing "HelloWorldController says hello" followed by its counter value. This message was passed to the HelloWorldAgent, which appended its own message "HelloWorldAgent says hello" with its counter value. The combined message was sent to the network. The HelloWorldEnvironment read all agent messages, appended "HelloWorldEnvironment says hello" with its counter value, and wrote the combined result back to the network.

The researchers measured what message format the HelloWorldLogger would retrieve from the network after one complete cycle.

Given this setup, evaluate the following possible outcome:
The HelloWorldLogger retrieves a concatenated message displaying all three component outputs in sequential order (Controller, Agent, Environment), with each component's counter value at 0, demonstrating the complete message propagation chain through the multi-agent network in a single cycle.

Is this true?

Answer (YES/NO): NO